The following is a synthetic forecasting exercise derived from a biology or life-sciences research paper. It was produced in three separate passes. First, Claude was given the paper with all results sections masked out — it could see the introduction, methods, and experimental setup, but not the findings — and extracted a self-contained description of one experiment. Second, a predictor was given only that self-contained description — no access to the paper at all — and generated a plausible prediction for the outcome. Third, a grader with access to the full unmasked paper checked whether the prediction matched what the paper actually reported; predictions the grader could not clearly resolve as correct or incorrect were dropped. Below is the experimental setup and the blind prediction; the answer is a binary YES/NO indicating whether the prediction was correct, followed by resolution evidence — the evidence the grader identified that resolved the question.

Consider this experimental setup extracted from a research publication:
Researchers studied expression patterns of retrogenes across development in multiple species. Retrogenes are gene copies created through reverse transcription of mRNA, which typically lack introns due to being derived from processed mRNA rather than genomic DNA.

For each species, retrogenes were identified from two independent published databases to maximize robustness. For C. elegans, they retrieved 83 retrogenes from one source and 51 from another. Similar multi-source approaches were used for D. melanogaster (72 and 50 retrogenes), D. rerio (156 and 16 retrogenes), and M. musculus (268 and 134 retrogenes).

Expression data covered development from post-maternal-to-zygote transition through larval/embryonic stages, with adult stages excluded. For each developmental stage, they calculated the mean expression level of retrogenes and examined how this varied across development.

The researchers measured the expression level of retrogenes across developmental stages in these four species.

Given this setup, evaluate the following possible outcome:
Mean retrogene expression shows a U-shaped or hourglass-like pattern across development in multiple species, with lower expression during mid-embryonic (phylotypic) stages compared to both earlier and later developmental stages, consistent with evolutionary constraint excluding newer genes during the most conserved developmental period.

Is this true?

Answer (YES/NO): NO